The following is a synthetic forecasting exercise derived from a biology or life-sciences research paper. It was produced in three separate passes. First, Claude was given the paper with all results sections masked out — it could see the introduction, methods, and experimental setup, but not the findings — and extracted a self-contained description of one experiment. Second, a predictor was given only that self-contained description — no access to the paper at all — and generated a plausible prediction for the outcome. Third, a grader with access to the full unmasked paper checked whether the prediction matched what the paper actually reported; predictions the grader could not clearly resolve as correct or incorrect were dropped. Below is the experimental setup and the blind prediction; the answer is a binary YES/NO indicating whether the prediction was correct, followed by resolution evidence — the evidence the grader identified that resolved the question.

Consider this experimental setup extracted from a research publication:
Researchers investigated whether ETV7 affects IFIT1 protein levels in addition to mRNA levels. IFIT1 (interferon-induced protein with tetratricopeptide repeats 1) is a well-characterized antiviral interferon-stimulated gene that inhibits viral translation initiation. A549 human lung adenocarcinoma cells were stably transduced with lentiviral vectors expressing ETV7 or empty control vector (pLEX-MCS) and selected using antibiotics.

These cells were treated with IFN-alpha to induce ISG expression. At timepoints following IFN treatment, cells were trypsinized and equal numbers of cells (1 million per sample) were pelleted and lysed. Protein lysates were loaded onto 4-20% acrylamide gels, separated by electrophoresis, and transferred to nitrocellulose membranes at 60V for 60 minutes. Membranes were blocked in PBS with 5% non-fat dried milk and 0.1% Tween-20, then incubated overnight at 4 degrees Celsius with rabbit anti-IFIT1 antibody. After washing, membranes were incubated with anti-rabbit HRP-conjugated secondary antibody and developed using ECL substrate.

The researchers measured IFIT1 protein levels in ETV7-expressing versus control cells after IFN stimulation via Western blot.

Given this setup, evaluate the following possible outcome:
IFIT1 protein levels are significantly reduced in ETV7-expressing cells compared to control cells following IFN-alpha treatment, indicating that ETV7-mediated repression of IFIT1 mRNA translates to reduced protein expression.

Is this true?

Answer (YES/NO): YES